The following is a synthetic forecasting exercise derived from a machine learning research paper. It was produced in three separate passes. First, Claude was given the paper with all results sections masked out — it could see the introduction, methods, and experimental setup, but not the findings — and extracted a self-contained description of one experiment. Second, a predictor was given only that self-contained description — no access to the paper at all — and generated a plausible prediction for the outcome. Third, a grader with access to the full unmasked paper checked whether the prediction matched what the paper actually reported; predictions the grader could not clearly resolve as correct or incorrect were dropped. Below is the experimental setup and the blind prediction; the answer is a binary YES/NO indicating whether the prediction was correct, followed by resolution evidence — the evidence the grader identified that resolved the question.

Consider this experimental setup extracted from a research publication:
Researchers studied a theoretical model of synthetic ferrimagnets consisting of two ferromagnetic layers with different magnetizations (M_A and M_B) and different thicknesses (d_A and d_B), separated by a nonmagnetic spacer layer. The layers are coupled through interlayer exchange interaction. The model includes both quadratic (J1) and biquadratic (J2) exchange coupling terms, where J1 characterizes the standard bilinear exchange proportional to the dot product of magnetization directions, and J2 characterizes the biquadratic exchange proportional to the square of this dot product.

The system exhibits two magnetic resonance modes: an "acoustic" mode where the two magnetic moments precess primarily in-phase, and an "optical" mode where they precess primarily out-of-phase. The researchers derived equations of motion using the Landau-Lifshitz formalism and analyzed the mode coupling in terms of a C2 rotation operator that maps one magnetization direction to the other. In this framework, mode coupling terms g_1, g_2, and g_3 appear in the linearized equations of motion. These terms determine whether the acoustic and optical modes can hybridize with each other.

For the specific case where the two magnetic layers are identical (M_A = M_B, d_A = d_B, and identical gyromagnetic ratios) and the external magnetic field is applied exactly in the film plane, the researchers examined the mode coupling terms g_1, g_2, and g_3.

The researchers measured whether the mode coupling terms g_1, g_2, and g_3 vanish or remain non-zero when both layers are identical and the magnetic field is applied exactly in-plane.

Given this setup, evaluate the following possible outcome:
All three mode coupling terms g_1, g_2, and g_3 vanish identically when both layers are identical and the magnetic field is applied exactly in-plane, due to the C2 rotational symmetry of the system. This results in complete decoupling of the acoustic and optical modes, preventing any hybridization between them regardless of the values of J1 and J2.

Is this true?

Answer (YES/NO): YES